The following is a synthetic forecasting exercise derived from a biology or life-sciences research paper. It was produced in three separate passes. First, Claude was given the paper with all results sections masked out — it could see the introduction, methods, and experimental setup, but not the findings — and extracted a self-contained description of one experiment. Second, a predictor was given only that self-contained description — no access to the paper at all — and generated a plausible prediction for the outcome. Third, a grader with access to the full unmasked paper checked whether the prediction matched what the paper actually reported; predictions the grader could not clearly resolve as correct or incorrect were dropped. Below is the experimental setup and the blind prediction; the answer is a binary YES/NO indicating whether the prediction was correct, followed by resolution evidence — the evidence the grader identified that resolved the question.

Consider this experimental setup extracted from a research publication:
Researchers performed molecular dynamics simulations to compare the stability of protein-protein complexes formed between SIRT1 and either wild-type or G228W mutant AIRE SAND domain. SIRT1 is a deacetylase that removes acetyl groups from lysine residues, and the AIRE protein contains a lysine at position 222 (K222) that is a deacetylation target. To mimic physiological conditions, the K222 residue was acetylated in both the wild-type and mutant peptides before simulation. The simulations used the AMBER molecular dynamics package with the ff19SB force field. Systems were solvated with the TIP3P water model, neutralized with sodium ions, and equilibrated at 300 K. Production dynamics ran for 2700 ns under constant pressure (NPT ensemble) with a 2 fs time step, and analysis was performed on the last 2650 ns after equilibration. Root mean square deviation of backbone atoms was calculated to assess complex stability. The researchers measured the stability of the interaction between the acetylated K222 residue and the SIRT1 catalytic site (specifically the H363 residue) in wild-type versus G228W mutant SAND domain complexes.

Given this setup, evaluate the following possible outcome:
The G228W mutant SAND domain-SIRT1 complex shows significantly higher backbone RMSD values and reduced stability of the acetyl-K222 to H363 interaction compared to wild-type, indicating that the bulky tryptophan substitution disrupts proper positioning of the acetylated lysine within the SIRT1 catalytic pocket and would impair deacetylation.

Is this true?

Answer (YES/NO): NO